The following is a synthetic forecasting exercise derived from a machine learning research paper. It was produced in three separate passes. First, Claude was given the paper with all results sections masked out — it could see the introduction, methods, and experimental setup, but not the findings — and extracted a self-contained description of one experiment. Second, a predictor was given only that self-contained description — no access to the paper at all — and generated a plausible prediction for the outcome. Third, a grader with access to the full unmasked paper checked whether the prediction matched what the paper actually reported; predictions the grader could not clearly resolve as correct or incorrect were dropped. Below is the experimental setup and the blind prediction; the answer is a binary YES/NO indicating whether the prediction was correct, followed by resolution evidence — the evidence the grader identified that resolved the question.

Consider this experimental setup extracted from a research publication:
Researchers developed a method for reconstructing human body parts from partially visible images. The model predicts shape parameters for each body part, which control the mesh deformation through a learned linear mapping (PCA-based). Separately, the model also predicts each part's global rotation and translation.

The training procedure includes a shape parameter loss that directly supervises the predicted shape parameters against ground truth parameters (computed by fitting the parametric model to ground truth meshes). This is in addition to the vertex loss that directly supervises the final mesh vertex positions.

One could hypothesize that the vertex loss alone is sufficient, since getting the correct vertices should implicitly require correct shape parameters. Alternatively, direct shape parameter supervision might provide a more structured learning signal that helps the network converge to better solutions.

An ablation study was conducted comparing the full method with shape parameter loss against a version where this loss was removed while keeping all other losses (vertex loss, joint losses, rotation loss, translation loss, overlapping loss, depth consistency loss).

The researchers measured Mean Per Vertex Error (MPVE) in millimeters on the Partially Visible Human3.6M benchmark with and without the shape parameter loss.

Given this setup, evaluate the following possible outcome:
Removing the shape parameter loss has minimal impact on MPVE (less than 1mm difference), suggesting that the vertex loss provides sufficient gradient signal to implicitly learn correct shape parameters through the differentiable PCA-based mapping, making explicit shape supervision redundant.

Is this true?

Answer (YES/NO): NO